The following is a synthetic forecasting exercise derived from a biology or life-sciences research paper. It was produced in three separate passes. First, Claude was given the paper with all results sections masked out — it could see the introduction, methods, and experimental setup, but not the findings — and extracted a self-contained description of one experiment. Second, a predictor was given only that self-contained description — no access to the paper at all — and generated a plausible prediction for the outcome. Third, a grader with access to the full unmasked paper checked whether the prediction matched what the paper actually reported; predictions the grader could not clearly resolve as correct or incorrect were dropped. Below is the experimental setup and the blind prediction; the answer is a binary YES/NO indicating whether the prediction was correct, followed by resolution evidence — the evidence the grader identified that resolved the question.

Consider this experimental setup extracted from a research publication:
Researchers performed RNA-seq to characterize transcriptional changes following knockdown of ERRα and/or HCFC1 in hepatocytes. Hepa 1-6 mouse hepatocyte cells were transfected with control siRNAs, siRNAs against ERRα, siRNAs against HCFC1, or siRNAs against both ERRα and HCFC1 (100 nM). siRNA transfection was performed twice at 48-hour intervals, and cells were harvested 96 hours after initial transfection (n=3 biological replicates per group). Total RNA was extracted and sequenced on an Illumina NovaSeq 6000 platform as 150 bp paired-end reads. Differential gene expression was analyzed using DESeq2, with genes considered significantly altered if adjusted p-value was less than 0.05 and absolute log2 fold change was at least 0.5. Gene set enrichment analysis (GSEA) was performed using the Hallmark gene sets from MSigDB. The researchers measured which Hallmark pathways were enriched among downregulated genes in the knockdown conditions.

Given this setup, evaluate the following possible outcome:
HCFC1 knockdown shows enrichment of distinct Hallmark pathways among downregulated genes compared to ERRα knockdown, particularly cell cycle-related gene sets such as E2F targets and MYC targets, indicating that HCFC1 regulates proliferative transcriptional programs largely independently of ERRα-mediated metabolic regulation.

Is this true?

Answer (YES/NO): NO